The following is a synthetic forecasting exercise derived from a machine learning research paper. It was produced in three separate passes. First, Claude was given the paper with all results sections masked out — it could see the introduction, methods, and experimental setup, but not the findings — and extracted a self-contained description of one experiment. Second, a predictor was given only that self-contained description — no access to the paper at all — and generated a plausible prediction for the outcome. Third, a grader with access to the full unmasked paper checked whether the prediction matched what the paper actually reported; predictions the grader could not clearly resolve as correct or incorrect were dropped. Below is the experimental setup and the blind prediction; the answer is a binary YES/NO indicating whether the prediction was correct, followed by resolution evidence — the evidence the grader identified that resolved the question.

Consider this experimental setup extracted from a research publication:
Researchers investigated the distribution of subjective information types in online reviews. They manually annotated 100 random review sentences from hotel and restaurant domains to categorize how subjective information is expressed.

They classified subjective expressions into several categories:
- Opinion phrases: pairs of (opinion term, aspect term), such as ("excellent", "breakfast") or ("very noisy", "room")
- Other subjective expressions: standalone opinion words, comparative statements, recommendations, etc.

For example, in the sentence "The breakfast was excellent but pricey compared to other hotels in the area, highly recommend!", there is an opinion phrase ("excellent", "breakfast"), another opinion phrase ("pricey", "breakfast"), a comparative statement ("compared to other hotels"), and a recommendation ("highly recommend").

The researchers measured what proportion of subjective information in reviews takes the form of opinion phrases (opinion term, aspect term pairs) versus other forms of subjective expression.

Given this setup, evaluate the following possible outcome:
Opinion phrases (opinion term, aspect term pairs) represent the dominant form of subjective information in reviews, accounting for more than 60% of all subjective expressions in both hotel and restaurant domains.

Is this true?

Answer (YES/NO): YES